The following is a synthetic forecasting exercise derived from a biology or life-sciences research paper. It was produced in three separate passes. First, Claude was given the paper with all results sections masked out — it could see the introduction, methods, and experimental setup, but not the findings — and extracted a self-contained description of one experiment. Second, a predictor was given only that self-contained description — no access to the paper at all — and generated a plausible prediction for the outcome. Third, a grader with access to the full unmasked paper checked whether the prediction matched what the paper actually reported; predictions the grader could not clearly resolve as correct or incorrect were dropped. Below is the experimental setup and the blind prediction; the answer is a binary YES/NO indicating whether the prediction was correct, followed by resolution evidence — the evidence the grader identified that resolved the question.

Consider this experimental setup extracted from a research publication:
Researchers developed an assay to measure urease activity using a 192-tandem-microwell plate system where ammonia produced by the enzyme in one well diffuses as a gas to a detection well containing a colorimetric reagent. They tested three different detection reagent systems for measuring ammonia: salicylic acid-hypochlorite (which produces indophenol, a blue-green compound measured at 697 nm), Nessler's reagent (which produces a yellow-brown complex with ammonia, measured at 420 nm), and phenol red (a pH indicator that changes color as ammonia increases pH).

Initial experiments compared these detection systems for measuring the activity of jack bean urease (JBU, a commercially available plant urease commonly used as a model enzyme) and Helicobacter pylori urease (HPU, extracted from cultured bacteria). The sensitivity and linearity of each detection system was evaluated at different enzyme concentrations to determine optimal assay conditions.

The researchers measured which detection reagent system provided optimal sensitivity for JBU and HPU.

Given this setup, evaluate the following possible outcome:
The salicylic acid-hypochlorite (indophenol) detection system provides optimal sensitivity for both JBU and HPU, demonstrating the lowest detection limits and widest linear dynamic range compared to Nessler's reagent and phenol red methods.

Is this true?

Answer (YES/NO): NO